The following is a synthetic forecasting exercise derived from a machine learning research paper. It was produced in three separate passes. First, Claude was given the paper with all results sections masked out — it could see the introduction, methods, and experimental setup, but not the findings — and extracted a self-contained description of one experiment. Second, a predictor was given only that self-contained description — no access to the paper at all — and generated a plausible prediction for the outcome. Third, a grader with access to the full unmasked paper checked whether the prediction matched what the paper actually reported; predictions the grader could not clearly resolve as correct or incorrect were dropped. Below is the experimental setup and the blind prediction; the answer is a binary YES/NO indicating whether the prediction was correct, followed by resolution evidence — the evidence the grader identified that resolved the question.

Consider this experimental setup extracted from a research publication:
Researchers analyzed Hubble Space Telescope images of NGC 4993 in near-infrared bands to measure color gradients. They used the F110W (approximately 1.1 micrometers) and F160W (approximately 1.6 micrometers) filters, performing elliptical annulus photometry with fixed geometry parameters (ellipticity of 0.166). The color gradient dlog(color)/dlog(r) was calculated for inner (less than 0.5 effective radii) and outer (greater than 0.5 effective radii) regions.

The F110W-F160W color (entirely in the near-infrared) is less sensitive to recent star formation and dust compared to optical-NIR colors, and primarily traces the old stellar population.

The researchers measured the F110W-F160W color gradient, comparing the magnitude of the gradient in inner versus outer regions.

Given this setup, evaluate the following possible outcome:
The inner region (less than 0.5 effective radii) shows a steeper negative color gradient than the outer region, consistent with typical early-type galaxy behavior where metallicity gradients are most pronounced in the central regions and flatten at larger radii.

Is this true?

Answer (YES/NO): YES